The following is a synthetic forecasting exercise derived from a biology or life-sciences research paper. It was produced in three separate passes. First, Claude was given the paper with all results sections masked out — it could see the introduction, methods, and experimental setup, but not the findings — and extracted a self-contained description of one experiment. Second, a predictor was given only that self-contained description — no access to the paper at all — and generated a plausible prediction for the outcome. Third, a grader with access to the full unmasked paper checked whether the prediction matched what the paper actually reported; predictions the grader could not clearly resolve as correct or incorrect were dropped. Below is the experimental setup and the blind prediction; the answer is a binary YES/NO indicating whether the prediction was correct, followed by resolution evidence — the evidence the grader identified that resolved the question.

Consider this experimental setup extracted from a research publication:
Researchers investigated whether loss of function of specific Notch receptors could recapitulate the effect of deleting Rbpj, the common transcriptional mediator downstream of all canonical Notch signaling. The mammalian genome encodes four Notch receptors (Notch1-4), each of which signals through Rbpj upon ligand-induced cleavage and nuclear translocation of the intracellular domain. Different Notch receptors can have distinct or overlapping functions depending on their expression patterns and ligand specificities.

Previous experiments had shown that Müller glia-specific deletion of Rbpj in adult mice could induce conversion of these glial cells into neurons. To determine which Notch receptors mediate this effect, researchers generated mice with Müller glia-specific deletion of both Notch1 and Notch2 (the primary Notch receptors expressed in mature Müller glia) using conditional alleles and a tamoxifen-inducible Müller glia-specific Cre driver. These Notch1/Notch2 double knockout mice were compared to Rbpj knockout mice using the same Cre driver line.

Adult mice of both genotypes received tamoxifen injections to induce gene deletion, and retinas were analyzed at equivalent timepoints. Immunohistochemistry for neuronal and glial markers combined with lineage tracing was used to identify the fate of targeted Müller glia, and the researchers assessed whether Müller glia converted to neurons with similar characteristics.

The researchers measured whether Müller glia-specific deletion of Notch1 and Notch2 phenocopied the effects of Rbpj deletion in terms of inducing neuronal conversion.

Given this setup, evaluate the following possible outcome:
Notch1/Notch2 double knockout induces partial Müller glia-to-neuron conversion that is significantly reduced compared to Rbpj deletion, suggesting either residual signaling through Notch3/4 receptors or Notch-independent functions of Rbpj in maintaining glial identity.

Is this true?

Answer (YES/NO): NO